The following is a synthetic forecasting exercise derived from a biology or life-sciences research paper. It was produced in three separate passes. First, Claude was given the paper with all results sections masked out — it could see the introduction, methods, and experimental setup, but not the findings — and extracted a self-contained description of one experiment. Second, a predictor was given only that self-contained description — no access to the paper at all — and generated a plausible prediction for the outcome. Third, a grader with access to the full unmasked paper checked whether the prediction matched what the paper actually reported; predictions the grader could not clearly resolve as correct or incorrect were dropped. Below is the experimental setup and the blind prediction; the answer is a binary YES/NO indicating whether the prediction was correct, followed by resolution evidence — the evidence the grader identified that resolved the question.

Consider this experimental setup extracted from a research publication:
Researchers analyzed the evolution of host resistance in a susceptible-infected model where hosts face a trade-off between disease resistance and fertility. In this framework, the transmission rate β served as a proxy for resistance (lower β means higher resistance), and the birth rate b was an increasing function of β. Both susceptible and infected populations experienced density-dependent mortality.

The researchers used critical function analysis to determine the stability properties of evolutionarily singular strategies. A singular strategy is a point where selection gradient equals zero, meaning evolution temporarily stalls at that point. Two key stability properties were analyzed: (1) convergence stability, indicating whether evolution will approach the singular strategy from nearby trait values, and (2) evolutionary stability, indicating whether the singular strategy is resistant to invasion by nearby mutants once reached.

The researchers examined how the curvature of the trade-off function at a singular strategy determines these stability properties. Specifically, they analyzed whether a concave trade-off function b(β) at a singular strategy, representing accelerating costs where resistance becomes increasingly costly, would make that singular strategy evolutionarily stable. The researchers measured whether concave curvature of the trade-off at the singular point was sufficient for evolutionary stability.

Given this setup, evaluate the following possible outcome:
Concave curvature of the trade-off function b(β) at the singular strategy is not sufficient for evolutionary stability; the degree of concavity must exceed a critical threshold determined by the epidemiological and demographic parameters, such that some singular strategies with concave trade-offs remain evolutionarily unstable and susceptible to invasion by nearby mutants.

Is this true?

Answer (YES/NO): NO